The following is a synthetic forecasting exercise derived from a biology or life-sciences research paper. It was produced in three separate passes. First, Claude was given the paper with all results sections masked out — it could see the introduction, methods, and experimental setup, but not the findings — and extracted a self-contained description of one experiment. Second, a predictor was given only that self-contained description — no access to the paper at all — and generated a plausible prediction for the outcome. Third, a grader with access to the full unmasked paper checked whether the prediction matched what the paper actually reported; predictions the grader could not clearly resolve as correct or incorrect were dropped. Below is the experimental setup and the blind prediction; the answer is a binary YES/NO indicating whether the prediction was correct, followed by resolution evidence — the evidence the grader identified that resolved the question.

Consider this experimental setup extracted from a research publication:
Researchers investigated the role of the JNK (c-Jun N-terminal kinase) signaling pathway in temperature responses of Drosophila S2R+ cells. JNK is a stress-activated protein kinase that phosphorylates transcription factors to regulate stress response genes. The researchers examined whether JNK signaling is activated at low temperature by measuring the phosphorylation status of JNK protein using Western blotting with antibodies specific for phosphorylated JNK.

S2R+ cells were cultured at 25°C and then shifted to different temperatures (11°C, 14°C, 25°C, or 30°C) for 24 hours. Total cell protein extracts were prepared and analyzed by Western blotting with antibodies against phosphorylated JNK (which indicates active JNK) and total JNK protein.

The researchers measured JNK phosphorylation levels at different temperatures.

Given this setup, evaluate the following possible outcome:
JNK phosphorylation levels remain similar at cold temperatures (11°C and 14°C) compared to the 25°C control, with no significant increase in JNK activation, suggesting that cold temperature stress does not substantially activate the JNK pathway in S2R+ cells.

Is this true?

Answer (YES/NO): NO